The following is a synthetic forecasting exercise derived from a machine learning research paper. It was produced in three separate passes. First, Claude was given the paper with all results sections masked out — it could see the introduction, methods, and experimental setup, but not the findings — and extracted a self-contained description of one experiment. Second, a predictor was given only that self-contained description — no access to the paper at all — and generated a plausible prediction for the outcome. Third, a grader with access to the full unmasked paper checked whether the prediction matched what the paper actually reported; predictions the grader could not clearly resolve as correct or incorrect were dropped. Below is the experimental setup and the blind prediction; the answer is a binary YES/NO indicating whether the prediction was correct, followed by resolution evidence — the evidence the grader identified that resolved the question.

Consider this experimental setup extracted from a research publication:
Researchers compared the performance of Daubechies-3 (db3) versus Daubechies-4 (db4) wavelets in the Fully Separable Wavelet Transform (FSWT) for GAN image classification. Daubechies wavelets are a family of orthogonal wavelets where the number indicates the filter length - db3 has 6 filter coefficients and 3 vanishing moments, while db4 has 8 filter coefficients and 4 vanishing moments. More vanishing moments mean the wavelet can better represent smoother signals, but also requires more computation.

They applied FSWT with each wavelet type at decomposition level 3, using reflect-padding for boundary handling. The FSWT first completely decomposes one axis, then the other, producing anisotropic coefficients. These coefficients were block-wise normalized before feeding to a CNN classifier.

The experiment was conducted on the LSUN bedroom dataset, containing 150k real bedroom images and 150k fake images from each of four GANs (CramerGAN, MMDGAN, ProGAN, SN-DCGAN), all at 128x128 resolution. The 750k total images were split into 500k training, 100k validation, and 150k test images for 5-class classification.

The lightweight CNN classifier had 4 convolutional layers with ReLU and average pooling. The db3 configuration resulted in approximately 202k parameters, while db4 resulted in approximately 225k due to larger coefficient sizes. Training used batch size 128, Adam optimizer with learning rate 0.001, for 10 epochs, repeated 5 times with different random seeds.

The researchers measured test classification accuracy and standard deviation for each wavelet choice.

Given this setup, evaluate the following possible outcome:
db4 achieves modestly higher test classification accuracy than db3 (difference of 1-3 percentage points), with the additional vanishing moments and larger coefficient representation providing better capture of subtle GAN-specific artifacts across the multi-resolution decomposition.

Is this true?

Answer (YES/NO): NO